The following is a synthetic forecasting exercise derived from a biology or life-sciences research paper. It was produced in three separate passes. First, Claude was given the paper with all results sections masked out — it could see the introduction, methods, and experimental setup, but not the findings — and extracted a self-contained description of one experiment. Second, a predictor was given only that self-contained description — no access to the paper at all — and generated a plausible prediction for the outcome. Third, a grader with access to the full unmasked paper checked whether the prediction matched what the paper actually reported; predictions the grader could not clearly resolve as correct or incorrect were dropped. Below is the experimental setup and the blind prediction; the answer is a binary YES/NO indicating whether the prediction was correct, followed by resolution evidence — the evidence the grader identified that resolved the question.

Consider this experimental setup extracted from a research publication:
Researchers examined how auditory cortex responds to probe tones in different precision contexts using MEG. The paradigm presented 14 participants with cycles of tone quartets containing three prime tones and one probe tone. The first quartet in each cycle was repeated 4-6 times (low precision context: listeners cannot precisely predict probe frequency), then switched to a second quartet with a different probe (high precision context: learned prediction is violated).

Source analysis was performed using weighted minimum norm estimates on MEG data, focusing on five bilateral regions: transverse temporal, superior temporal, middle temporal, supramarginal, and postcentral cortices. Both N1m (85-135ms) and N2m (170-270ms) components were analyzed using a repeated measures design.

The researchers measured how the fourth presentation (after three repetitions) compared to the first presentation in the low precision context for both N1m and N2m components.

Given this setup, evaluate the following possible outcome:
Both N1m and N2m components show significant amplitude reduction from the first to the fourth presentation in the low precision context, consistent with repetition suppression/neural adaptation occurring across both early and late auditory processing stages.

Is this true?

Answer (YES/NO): NO